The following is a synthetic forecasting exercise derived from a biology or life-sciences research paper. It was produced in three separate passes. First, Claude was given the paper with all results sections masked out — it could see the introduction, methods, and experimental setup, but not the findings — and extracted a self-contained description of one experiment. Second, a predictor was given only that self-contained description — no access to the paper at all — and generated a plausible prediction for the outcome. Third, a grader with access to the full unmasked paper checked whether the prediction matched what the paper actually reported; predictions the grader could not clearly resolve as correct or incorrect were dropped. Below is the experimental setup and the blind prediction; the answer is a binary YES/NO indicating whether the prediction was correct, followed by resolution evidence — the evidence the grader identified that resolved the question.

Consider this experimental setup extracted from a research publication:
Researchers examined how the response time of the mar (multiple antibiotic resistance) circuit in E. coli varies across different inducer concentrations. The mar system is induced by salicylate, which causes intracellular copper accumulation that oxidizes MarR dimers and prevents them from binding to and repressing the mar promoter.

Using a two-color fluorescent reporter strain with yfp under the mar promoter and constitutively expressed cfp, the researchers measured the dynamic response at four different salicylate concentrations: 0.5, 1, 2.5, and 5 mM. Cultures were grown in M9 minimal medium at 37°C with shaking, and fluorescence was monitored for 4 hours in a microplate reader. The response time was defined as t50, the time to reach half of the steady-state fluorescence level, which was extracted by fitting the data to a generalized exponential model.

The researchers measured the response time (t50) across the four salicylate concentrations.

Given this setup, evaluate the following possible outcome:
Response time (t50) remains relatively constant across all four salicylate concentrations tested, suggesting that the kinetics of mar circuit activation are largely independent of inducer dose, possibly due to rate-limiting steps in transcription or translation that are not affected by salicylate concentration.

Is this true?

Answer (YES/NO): NO